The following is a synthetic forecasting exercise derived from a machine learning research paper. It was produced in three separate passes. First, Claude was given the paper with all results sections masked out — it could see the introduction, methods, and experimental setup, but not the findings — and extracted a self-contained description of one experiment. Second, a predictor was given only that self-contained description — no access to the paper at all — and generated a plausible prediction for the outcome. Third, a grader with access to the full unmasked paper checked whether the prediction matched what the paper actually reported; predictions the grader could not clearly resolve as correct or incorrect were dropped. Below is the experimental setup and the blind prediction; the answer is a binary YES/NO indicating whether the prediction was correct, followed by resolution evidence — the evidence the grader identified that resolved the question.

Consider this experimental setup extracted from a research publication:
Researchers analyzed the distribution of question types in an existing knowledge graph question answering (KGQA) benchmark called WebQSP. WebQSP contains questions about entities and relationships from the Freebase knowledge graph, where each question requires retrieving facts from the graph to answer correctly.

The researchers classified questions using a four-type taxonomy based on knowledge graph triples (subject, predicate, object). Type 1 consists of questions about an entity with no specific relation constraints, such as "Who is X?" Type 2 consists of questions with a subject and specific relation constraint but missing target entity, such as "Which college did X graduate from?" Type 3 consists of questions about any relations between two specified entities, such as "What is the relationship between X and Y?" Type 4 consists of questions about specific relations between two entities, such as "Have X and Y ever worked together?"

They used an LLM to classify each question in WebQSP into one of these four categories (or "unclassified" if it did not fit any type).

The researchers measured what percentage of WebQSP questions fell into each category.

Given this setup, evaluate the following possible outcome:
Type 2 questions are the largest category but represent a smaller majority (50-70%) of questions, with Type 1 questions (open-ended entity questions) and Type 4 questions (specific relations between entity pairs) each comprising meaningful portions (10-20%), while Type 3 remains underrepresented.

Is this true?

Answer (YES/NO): NO